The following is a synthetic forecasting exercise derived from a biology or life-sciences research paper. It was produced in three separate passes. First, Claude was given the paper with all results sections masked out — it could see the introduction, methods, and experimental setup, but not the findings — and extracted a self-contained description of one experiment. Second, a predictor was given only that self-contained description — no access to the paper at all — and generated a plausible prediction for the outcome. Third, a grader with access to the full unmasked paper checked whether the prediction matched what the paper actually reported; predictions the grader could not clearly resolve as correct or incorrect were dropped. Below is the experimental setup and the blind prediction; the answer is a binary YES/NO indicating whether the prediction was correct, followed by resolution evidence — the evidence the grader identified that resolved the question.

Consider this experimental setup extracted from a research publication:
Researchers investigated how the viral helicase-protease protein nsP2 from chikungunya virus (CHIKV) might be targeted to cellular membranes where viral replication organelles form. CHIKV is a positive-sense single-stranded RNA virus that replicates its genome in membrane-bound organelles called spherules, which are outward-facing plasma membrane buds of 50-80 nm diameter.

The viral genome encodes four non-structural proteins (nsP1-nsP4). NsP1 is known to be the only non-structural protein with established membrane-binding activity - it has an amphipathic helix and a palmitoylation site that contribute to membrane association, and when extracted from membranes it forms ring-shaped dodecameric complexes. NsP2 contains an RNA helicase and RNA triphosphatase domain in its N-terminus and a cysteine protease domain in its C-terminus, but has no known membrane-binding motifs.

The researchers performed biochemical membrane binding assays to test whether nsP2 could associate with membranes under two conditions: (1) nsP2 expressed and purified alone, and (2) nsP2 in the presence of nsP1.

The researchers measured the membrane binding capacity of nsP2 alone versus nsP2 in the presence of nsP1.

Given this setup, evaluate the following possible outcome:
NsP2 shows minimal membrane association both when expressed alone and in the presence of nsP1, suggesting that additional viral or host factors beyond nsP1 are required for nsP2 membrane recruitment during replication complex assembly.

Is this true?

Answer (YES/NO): NO